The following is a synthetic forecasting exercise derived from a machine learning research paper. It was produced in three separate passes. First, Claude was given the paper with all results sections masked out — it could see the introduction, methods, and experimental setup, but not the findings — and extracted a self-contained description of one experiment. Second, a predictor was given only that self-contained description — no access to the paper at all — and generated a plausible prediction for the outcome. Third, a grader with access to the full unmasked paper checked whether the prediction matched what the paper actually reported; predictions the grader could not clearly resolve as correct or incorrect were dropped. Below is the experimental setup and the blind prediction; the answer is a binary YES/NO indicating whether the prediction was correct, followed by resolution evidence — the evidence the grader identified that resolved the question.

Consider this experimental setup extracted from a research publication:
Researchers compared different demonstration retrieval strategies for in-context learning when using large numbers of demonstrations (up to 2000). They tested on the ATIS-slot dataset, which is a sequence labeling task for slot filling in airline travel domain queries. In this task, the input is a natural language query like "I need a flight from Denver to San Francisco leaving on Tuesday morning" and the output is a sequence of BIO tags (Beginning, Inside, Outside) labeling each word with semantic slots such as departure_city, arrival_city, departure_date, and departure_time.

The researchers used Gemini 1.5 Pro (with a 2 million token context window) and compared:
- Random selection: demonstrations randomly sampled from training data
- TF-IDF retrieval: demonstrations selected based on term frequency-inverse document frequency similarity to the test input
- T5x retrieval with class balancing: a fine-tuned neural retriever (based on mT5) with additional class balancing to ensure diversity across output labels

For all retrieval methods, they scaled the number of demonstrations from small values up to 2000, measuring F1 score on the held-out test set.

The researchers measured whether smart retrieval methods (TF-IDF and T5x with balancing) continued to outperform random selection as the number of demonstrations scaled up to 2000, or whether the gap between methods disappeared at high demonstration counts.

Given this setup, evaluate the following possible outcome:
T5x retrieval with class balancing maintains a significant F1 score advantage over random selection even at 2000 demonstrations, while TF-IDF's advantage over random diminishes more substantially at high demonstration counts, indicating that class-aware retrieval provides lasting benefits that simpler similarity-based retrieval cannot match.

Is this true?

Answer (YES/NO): NO